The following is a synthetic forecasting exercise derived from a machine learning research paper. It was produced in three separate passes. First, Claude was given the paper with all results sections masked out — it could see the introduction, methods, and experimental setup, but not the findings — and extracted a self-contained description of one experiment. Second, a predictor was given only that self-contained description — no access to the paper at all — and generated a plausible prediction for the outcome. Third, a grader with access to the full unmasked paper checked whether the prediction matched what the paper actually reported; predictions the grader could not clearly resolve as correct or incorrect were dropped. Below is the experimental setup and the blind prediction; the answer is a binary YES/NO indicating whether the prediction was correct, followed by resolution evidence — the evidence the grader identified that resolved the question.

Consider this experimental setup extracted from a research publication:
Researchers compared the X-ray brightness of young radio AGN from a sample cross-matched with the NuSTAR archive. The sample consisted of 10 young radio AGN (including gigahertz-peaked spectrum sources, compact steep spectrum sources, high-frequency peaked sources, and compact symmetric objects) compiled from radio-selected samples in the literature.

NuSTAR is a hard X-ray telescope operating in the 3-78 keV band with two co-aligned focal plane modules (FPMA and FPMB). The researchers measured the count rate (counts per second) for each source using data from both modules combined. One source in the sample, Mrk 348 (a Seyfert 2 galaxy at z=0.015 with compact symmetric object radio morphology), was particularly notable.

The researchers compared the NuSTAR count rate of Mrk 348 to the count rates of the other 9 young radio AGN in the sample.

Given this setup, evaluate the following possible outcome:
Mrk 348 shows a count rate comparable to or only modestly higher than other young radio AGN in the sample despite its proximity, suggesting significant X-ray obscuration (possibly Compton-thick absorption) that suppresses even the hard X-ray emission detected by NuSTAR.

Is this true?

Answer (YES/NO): NO